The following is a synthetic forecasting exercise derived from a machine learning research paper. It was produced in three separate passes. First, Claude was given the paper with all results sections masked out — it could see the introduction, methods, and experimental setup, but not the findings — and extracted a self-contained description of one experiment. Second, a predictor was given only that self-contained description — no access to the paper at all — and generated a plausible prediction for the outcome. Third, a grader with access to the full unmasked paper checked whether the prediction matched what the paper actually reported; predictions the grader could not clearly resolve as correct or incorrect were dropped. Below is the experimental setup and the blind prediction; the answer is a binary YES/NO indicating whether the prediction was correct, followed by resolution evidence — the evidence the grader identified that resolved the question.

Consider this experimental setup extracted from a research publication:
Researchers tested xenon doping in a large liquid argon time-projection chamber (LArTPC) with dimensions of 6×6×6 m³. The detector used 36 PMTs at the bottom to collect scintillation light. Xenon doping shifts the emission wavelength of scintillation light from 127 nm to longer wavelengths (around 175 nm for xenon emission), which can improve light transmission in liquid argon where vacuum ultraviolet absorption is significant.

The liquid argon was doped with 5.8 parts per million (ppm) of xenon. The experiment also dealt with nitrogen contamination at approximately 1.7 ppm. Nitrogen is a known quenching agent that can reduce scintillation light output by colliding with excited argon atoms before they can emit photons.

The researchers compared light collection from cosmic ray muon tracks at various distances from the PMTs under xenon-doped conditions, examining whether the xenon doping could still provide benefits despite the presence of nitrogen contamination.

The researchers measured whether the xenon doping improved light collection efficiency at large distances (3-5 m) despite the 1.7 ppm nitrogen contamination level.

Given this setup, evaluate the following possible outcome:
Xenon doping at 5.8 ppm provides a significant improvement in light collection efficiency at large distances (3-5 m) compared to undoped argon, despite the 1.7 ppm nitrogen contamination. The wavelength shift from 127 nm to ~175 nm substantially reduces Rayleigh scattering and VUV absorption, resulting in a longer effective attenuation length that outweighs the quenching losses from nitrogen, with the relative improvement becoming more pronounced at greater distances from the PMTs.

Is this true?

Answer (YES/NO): YES